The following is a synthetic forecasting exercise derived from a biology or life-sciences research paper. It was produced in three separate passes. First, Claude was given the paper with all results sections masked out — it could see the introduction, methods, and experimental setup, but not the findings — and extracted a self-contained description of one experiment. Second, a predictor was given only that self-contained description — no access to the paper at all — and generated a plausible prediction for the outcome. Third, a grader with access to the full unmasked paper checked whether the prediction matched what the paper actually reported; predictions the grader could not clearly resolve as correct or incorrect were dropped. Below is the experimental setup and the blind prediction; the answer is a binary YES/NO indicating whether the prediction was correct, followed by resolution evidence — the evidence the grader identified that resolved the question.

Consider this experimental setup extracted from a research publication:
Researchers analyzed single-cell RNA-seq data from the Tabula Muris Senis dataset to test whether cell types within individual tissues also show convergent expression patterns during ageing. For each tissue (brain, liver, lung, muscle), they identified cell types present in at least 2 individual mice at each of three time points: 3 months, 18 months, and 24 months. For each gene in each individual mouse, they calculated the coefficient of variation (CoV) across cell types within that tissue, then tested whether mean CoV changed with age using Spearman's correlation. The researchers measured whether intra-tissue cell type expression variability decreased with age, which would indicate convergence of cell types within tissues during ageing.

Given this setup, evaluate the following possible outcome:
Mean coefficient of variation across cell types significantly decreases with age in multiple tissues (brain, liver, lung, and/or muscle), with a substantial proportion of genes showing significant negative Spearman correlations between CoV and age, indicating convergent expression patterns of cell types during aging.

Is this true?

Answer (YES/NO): NO